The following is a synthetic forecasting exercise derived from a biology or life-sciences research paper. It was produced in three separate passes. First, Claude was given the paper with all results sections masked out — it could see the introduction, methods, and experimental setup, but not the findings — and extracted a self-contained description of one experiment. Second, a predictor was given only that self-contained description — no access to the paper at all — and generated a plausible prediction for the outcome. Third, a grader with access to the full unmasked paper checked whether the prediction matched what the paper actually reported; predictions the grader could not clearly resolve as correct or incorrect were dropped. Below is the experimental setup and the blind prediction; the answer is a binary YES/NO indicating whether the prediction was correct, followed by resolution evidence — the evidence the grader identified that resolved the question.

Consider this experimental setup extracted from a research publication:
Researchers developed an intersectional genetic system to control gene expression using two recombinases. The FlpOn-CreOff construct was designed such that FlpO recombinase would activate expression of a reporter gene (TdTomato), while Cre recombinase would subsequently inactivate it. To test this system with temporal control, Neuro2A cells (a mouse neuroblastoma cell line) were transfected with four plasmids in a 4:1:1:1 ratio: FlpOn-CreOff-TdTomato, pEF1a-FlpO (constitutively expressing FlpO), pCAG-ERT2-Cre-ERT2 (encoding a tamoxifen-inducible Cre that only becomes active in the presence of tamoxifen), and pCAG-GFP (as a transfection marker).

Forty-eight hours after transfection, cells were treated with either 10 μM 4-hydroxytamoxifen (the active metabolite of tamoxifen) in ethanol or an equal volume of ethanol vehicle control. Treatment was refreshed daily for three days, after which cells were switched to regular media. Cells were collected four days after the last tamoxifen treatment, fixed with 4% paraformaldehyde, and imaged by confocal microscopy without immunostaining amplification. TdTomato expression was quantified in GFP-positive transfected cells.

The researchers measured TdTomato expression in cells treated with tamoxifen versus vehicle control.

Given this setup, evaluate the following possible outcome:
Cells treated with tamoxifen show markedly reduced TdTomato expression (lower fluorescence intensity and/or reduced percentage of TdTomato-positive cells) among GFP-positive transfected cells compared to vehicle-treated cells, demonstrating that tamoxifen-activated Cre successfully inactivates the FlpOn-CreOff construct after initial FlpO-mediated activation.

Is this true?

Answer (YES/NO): YES